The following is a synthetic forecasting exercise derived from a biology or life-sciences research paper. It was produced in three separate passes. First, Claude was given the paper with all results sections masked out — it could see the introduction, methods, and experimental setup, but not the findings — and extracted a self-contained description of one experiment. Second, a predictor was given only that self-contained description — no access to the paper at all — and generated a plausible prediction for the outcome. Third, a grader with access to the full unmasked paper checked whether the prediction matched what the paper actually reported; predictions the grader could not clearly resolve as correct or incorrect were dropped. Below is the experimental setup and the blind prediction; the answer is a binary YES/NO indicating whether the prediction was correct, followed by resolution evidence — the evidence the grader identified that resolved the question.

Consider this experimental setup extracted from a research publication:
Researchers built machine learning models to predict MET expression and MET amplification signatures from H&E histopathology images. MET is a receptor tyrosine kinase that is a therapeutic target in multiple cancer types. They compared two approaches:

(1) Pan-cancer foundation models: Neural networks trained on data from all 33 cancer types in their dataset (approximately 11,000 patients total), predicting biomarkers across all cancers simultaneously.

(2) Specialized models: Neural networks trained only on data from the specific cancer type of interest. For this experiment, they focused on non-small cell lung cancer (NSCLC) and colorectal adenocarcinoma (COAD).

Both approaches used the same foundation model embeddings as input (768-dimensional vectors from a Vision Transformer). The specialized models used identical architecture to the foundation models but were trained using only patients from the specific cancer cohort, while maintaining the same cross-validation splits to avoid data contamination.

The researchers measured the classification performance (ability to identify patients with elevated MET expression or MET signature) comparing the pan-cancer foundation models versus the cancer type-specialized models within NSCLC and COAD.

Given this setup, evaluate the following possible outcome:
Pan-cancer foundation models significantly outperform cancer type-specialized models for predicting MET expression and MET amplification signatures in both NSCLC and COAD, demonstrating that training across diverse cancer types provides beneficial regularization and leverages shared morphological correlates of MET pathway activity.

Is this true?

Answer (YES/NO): NO